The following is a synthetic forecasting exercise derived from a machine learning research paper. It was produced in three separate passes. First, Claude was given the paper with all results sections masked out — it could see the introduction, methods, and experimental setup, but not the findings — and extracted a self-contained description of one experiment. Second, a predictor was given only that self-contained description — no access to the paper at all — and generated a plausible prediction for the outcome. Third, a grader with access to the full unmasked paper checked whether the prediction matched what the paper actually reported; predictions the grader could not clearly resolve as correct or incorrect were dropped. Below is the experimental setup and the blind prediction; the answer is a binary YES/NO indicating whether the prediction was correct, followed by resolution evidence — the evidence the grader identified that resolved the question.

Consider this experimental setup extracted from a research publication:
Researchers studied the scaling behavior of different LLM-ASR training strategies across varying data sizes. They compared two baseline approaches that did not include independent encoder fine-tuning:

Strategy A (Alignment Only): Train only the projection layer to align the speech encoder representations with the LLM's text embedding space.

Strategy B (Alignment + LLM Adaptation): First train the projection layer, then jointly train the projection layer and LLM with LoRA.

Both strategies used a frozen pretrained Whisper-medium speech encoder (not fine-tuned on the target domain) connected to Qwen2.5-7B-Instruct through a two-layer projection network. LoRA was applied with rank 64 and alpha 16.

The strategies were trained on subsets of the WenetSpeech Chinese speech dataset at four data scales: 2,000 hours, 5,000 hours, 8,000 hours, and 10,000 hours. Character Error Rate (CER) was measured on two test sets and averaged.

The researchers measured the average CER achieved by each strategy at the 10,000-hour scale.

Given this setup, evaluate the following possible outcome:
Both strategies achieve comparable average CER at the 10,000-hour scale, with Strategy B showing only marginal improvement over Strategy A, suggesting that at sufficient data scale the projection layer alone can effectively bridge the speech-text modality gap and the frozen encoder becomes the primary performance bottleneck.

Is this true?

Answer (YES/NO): NO